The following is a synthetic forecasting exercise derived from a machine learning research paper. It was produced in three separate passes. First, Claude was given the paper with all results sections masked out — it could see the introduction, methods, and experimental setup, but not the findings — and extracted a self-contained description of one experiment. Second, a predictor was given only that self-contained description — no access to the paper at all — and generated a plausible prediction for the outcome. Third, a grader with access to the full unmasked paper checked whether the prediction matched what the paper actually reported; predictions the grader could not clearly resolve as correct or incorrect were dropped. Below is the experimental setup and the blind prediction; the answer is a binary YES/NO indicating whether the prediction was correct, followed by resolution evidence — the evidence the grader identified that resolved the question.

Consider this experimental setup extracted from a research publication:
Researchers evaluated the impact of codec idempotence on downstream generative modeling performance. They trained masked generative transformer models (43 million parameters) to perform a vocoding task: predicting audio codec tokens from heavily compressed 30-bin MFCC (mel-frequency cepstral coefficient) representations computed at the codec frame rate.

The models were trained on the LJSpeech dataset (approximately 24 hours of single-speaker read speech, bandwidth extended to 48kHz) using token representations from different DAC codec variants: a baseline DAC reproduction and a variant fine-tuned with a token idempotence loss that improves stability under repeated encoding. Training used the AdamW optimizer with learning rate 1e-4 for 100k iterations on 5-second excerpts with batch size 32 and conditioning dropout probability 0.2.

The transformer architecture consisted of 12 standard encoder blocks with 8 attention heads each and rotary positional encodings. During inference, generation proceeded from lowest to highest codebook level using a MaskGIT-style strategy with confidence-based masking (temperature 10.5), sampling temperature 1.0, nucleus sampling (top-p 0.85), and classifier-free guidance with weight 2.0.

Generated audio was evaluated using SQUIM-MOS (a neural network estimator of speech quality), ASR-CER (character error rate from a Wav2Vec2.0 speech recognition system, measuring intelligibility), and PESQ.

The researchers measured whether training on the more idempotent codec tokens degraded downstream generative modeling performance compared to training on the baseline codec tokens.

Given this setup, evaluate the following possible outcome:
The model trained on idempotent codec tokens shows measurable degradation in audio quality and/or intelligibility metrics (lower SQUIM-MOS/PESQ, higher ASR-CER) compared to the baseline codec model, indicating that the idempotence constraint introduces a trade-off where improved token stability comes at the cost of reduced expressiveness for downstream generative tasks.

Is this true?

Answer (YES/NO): NO